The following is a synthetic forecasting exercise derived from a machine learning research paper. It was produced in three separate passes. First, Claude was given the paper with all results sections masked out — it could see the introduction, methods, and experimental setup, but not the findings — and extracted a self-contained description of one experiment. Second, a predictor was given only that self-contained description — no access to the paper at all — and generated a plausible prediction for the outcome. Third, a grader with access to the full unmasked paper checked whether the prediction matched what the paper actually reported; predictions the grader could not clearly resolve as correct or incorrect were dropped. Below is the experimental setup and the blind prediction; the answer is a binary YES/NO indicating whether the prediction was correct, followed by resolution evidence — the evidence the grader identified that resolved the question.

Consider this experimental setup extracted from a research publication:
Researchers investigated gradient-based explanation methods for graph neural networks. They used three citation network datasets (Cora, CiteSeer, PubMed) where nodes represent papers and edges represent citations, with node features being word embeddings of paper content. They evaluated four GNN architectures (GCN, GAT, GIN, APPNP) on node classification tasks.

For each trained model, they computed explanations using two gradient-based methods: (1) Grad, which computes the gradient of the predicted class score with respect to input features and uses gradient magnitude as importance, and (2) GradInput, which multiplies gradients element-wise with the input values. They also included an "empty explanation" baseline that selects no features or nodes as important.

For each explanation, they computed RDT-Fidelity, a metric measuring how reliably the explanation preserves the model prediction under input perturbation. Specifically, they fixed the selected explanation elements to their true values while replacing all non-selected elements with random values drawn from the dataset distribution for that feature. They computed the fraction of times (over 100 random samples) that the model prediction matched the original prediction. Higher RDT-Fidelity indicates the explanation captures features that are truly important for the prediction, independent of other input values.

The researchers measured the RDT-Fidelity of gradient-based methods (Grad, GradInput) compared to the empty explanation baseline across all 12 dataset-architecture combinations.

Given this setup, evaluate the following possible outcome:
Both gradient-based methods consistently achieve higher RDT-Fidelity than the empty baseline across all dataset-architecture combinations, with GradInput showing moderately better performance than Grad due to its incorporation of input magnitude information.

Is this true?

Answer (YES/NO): NO